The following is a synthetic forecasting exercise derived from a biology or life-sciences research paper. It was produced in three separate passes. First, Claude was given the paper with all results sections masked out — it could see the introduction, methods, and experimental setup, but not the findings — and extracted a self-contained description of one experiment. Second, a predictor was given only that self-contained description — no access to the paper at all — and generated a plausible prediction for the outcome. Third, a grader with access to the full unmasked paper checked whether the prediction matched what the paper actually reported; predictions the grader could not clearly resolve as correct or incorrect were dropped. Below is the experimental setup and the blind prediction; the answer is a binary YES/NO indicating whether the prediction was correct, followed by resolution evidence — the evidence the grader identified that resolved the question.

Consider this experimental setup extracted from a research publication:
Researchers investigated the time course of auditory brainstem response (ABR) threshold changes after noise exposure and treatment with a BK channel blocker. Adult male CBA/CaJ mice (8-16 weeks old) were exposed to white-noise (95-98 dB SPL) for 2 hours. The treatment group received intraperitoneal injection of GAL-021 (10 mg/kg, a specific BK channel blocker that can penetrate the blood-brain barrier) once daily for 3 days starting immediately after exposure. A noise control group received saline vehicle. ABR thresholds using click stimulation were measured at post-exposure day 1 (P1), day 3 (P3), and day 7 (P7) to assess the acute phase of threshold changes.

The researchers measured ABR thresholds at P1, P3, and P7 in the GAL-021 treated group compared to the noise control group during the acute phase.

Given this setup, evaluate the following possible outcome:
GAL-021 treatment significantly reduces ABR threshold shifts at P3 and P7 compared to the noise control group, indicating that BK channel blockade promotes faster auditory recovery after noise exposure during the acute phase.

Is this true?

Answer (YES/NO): NO